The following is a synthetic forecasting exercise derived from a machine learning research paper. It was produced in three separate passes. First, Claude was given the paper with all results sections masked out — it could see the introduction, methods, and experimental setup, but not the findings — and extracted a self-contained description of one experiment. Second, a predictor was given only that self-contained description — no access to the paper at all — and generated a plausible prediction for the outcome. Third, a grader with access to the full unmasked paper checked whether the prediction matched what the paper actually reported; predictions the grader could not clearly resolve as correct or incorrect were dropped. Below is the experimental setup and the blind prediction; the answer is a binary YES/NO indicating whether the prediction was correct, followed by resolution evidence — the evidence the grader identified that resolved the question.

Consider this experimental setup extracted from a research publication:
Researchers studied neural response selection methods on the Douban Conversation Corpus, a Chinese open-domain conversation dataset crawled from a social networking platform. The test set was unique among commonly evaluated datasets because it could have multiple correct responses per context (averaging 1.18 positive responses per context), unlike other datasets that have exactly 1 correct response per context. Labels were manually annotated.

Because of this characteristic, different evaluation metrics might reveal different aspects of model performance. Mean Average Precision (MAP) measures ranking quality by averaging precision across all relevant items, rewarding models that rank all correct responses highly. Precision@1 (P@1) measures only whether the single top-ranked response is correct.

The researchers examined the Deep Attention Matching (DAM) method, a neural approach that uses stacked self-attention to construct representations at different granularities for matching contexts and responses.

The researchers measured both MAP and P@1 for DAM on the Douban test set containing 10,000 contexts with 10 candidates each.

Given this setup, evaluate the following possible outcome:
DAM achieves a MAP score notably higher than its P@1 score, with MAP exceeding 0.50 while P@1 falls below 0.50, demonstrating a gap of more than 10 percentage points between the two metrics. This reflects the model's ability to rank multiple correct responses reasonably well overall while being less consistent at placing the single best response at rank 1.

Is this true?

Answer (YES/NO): YES